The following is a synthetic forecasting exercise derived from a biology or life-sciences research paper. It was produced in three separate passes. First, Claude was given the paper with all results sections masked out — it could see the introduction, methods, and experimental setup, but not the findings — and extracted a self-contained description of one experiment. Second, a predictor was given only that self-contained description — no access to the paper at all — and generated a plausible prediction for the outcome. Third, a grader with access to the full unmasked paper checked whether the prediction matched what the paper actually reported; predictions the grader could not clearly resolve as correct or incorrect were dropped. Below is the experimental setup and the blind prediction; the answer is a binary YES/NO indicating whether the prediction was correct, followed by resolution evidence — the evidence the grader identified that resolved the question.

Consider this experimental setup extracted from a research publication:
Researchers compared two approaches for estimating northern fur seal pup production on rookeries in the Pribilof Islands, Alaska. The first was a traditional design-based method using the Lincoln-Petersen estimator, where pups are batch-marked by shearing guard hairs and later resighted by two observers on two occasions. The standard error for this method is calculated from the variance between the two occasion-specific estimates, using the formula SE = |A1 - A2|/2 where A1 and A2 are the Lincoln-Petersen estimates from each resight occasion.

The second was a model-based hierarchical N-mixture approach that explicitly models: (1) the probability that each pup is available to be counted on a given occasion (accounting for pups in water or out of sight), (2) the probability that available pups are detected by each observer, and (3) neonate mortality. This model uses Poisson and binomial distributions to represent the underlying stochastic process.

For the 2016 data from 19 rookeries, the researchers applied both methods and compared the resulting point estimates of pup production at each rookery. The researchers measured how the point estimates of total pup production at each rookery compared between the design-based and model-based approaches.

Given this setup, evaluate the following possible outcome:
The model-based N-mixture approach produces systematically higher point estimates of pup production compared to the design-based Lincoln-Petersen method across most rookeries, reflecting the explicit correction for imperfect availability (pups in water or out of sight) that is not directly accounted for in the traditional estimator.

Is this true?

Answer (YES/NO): NO